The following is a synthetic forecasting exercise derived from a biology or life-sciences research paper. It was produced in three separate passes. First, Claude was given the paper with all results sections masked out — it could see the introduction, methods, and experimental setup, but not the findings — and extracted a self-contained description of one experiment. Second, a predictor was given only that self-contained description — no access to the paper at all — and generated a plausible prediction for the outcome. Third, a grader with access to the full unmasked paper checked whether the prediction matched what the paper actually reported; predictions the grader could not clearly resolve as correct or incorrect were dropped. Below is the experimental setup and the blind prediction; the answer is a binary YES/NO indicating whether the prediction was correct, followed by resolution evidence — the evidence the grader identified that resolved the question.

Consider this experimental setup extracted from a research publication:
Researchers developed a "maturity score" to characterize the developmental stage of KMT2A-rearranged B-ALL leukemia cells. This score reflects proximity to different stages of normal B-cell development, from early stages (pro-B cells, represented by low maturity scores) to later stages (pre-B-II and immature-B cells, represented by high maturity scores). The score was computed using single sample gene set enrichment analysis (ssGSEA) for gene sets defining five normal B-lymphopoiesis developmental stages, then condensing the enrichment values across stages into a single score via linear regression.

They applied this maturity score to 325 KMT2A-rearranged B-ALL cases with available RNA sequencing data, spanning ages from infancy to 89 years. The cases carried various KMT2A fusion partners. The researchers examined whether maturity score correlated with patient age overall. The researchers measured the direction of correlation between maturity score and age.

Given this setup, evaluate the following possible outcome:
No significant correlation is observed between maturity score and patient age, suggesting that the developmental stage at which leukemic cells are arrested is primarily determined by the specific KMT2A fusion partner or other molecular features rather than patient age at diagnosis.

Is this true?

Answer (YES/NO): NO